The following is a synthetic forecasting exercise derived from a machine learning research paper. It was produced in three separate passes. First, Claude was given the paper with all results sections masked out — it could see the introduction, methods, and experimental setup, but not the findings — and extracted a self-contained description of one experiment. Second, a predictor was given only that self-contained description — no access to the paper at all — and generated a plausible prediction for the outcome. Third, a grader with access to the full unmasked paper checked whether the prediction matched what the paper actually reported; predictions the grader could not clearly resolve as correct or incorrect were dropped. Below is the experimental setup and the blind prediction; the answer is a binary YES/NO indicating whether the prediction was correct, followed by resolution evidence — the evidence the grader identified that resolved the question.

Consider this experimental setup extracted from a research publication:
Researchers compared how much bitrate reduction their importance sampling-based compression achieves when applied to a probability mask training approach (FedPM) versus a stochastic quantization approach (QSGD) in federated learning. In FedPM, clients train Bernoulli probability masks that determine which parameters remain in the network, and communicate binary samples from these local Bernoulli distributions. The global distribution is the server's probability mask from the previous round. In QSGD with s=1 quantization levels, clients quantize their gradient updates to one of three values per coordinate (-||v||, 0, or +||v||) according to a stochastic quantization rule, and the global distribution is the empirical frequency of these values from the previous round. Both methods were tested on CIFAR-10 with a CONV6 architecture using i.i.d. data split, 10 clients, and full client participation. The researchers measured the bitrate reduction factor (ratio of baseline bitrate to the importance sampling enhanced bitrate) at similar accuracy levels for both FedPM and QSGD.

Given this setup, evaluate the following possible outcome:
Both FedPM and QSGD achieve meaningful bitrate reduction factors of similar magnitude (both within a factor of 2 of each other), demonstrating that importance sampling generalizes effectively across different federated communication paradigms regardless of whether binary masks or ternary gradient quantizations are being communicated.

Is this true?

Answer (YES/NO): NO